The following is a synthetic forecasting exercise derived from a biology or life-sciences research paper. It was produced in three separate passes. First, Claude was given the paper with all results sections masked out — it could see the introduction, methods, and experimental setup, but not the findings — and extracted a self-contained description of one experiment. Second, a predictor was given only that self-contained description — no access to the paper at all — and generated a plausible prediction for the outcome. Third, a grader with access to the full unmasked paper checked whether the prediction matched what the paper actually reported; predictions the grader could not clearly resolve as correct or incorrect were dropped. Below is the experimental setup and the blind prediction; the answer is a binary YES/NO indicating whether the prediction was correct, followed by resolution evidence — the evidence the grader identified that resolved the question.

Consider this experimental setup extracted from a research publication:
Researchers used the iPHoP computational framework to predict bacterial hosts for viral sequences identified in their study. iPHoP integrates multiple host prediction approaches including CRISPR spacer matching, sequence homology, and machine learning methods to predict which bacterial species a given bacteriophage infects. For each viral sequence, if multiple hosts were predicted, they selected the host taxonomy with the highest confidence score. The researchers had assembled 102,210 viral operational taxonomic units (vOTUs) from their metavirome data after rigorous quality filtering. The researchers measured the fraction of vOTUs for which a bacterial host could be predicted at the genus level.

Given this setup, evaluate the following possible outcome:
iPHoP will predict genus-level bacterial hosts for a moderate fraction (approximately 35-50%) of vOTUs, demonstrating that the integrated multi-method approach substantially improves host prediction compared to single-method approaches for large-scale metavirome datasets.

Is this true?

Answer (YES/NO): NO